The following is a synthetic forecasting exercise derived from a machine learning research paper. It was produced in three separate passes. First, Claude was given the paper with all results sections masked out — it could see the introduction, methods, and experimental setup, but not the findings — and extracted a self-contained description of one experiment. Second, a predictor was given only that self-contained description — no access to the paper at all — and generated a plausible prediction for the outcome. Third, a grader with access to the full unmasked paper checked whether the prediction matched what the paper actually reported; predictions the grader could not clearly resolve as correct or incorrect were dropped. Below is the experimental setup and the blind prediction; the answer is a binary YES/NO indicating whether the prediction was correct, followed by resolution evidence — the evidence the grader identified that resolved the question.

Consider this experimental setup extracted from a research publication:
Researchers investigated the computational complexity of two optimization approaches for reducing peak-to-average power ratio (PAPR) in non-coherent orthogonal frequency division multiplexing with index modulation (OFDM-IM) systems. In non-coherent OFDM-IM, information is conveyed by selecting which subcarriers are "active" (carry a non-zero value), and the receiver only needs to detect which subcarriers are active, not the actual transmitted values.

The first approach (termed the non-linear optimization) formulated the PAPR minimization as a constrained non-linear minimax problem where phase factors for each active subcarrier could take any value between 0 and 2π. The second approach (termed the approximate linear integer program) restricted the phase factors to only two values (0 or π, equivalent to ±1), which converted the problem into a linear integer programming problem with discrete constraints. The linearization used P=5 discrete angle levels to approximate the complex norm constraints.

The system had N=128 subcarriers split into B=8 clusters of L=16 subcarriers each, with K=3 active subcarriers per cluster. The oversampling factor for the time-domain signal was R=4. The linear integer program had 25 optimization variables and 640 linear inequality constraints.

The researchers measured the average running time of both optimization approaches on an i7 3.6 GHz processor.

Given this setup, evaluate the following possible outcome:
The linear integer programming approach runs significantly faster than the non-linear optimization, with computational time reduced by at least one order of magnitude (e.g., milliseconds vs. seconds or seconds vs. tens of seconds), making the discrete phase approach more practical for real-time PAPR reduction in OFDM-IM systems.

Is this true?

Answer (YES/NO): NO